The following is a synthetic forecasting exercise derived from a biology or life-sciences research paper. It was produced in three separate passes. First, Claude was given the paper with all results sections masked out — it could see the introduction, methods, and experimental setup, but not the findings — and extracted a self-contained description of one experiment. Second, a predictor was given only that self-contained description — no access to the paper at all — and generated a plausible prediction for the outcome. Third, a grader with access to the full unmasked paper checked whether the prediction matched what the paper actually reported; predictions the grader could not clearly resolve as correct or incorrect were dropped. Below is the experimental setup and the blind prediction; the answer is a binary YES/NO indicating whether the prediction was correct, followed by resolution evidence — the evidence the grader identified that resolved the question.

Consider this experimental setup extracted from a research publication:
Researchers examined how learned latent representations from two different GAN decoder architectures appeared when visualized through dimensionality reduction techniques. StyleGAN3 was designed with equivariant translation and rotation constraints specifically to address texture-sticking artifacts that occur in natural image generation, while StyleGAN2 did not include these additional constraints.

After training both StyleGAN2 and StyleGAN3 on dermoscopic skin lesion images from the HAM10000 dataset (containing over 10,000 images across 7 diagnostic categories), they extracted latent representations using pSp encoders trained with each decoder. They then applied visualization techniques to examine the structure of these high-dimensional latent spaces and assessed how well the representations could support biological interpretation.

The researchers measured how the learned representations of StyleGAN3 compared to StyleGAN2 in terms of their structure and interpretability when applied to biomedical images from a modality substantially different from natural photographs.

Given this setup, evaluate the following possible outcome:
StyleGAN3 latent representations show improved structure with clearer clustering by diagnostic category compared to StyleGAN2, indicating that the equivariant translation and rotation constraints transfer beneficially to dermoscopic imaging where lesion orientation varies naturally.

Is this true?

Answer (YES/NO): NO